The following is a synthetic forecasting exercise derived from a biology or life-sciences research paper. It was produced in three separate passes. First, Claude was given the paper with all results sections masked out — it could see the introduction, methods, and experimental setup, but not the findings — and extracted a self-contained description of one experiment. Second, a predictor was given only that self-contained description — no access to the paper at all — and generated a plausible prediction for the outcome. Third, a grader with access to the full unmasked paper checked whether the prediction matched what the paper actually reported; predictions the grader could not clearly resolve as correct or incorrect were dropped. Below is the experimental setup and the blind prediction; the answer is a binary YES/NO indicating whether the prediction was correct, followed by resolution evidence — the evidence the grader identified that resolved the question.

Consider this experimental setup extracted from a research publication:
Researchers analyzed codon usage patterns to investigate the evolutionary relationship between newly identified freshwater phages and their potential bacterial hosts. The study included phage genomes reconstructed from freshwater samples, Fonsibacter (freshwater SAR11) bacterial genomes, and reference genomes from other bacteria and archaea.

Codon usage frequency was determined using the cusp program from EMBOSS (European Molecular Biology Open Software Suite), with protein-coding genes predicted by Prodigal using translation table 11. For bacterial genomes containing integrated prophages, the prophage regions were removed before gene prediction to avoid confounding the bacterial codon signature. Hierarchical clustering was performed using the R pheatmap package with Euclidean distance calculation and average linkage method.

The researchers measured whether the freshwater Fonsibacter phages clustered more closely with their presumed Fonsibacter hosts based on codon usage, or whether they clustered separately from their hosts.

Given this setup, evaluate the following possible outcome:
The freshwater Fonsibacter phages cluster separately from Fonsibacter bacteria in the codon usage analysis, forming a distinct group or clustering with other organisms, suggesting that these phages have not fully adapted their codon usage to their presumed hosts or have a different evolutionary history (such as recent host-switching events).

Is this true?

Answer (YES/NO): NO